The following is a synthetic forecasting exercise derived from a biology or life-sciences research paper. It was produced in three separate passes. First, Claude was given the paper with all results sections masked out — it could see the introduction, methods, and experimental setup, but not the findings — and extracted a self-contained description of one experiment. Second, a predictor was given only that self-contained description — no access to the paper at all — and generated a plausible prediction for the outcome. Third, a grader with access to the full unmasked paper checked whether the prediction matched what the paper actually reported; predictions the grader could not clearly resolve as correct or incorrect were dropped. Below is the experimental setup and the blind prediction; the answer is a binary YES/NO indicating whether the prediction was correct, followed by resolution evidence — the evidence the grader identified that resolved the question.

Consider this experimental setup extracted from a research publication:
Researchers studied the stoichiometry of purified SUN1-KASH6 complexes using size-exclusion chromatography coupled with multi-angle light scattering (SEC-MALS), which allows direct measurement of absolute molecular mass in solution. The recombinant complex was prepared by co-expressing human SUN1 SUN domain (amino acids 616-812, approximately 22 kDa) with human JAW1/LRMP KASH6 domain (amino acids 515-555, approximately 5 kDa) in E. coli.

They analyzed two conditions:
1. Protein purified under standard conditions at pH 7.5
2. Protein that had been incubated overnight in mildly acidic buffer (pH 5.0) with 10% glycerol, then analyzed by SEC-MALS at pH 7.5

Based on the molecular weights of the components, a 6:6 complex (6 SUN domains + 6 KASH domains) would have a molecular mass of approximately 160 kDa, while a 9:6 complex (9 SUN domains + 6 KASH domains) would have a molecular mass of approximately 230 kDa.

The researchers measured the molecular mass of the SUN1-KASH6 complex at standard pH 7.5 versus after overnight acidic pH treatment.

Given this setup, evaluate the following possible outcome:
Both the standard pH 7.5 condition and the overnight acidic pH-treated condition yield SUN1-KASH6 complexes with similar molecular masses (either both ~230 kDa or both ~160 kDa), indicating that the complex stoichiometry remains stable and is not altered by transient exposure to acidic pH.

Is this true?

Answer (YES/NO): NO